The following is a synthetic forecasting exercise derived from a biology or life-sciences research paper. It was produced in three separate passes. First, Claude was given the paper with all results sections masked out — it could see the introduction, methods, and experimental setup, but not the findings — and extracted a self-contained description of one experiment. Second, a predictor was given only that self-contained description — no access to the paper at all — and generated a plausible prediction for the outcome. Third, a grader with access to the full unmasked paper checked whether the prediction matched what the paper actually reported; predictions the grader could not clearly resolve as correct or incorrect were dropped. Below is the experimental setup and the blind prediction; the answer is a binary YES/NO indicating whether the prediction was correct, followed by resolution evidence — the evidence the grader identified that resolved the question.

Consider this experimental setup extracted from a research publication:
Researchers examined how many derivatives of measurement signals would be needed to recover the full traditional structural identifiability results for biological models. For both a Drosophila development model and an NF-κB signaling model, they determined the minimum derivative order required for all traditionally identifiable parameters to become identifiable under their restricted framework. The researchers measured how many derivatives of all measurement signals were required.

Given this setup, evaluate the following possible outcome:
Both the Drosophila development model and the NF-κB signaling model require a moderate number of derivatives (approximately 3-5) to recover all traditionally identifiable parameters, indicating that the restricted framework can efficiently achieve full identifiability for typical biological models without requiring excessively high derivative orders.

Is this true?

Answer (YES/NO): NO